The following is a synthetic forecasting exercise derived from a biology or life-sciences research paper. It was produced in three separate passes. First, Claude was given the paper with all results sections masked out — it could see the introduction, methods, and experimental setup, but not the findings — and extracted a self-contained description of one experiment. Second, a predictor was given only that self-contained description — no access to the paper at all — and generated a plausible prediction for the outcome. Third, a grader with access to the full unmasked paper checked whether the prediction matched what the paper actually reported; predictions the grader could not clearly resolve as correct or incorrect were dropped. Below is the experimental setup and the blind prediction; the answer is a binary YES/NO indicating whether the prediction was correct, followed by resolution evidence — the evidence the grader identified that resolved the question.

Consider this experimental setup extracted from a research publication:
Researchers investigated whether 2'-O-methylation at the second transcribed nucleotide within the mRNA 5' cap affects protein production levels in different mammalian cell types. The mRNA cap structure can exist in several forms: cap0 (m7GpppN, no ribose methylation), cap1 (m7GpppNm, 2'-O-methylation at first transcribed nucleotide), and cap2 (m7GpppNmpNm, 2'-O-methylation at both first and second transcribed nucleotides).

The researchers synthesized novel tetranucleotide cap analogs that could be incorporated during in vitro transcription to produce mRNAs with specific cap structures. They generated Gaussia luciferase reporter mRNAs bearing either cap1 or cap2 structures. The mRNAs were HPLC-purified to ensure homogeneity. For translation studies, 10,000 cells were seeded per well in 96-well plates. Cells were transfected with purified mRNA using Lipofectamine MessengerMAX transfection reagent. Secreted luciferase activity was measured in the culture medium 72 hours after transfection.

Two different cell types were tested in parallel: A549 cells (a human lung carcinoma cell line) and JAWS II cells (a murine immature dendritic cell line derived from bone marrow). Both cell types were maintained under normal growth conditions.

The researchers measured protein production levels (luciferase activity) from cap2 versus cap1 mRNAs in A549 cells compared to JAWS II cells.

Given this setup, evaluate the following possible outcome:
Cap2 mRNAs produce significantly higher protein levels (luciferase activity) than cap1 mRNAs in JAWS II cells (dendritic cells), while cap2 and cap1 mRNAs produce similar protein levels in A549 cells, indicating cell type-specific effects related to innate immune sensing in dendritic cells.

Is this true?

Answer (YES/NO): NO